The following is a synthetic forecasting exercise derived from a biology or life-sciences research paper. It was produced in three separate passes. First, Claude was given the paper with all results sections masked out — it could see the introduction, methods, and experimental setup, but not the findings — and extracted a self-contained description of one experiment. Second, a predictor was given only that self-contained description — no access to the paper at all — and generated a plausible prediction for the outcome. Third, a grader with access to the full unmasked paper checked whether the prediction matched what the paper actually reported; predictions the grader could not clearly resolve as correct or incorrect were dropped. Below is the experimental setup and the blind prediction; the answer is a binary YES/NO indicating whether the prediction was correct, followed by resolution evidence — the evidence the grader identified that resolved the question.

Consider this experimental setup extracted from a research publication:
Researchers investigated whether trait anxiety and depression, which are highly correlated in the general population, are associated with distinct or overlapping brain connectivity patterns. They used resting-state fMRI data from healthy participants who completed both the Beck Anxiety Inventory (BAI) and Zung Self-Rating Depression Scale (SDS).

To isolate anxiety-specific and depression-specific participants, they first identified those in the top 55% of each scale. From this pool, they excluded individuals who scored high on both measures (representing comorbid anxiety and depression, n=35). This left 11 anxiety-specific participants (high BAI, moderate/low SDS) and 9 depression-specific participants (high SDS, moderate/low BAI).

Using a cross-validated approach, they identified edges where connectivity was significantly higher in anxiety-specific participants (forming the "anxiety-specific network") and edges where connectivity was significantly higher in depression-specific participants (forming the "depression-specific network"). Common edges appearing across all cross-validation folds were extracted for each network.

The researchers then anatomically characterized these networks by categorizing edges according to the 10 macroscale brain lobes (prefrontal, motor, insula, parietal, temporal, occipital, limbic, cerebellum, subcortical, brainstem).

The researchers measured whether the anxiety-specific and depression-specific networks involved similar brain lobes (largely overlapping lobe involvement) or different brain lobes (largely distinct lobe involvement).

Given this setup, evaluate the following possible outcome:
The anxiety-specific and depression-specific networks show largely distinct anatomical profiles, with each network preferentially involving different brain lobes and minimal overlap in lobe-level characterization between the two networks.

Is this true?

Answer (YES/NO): YES